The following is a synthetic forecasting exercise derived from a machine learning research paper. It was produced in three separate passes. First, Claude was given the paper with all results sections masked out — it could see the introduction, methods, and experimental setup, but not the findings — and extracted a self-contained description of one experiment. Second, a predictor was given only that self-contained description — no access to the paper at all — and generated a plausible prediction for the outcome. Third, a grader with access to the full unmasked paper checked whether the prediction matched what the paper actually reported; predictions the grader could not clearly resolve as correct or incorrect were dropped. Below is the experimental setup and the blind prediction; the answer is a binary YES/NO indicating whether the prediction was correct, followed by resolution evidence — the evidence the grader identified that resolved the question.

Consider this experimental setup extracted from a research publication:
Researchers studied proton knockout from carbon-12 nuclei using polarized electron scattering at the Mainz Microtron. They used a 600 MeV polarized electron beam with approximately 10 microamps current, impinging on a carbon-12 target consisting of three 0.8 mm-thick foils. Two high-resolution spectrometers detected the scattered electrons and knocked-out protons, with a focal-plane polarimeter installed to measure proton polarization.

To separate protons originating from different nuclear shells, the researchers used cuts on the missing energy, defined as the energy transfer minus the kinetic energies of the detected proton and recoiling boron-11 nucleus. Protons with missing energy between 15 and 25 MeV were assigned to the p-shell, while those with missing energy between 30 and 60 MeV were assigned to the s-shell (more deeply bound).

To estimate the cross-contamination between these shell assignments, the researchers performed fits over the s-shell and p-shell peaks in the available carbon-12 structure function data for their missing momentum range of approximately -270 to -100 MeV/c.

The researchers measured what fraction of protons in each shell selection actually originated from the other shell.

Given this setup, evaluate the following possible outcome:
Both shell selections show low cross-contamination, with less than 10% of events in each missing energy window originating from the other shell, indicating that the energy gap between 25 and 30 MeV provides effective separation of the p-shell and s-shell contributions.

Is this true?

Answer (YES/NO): YES